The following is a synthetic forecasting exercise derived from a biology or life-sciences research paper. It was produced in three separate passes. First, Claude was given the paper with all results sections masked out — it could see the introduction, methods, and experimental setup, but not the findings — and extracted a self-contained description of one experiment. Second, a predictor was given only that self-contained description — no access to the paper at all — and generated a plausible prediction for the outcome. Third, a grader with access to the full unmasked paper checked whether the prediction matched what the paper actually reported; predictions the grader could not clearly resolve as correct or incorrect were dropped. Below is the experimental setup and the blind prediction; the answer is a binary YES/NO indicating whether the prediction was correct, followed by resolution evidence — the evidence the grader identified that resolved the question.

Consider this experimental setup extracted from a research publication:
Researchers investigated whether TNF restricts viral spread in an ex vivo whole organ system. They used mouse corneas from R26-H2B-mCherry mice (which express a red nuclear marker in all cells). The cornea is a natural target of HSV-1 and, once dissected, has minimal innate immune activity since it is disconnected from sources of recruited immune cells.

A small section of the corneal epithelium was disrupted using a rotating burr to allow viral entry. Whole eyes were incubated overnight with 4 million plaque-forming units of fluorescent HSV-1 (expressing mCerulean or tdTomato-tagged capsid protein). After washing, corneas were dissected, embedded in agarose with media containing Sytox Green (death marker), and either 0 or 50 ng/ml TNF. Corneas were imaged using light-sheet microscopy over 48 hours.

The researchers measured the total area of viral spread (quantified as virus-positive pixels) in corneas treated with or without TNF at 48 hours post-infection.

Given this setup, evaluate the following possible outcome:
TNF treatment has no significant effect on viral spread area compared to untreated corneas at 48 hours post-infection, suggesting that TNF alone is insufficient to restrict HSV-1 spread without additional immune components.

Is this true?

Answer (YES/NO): NO